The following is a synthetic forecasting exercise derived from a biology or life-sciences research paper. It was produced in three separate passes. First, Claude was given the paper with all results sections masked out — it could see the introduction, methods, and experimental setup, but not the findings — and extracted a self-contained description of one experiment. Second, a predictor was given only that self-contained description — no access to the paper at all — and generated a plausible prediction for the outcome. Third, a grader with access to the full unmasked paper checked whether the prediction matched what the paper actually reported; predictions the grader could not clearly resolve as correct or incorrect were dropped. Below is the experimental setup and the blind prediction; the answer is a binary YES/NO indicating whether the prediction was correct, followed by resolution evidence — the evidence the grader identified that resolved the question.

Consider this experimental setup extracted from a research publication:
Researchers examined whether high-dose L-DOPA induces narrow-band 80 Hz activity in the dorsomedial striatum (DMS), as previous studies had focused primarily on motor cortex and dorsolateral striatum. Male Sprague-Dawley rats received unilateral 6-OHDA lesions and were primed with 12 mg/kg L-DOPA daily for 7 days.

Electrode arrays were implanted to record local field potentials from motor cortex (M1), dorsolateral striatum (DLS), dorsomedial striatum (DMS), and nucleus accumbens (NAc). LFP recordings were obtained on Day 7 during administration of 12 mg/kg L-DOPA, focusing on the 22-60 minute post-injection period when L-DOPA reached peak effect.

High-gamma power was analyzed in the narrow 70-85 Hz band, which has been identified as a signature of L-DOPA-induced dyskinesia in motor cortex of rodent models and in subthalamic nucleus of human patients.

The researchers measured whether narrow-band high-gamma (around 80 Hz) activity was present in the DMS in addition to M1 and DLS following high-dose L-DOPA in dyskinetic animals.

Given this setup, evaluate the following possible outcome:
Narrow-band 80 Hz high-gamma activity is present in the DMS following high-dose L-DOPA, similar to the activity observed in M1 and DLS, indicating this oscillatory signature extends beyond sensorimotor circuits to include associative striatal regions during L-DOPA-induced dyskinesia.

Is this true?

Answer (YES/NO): YES